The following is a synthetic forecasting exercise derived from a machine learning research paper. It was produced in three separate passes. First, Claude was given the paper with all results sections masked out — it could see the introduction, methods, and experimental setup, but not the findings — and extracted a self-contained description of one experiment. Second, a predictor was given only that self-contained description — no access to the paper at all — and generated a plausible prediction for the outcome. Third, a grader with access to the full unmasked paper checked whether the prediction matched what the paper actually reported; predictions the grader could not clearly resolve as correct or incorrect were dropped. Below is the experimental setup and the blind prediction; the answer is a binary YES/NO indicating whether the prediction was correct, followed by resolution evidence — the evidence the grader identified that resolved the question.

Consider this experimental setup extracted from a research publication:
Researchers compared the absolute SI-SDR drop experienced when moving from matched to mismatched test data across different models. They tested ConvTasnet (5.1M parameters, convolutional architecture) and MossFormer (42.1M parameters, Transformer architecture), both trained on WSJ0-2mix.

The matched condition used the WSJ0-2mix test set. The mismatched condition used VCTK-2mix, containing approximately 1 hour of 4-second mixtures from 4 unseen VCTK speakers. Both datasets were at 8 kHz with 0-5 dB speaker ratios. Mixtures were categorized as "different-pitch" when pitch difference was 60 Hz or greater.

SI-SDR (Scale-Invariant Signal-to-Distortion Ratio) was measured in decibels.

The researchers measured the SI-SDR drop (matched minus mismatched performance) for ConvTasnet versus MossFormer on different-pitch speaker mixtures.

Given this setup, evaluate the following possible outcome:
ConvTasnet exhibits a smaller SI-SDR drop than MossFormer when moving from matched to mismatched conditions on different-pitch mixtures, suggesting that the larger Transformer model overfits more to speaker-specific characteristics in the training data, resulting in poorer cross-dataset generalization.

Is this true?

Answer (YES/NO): NO